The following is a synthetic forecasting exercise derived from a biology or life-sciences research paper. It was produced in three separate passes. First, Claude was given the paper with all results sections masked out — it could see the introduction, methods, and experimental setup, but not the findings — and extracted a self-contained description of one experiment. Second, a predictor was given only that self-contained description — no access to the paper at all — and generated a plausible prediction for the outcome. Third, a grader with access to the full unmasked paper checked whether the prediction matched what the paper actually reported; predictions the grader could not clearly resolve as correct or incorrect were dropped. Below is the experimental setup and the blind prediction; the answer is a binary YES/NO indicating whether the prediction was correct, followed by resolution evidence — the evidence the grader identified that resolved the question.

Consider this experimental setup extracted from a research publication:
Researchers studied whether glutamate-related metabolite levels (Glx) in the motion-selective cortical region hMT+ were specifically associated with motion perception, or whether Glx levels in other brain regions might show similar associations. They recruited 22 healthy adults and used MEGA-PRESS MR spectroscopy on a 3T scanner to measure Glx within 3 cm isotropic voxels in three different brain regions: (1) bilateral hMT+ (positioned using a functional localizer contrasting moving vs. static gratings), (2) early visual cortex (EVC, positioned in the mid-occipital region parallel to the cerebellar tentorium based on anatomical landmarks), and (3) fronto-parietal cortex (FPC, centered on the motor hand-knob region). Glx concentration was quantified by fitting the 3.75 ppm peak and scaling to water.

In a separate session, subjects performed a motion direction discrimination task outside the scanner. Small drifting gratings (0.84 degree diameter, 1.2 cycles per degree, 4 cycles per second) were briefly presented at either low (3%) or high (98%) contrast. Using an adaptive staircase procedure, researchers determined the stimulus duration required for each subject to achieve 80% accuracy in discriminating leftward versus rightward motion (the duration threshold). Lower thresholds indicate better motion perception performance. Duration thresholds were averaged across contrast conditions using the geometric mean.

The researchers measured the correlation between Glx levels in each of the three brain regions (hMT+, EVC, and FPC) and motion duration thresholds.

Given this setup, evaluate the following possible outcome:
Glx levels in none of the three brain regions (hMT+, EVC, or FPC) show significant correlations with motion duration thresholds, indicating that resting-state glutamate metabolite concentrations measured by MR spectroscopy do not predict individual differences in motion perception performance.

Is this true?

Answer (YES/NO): NO